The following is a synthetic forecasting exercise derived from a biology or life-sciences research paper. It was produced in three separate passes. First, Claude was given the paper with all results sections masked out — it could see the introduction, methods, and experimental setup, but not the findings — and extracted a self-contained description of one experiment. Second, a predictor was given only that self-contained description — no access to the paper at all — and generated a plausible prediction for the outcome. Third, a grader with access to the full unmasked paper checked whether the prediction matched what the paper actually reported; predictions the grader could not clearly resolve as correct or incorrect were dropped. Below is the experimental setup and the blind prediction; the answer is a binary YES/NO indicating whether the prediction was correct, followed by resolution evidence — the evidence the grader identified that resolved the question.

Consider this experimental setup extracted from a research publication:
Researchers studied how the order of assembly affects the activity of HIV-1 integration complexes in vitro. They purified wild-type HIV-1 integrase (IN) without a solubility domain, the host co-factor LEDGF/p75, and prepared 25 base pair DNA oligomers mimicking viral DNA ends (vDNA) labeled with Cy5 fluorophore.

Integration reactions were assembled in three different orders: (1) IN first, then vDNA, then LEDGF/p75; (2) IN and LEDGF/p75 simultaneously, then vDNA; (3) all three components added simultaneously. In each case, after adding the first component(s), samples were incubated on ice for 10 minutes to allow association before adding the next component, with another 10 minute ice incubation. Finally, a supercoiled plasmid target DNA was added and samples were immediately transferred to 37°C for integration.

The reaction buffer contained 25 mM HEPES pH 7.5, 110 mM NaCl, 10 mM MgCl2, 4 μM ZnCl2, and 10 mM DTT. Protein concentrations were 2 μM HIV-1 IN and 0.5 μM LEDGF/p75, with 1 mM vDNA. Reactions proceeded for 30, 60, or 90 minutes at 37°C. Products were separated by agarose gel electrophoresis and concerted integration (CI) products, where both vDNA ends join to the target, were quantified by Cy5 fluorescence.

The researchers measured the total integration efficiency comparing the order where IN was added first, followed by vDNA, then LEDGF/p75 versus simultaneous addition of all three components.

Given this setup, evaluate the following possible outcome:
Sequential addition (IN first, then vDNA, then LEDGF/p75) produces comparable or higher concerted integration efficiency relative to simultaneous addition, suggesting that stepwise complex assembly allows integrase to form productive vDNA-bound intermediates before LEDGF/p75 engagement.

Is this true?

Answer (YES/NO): YES